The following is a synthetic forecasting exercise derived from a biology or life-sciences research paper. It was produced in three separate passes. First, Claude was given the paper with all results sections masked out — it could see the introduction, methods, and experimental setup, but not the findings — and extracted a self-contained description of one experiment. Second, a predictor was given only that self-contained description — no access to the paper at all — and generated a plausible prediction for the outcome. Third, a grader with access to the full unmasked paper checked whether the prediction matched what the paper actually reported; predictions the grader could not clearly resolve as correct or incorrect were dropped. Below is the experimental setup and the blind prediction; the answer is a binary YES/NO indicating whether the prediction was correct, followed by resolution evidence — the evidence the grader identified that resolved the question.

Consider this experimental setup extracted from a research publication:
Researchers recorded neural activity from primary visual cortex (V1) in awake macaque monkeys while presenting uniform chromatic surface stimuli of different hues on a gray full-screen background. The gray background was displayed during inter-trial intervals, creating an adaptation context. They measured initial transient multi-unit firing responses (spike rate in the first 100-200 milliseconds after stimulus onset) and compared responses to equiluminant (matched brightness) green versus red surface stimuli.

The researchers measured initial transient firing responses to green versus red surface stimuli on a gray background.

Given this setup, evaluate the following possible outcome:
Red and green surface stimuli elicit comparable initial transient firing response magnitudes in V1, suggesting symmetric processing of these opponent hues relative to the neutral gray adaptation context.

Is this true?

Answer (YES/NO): NO